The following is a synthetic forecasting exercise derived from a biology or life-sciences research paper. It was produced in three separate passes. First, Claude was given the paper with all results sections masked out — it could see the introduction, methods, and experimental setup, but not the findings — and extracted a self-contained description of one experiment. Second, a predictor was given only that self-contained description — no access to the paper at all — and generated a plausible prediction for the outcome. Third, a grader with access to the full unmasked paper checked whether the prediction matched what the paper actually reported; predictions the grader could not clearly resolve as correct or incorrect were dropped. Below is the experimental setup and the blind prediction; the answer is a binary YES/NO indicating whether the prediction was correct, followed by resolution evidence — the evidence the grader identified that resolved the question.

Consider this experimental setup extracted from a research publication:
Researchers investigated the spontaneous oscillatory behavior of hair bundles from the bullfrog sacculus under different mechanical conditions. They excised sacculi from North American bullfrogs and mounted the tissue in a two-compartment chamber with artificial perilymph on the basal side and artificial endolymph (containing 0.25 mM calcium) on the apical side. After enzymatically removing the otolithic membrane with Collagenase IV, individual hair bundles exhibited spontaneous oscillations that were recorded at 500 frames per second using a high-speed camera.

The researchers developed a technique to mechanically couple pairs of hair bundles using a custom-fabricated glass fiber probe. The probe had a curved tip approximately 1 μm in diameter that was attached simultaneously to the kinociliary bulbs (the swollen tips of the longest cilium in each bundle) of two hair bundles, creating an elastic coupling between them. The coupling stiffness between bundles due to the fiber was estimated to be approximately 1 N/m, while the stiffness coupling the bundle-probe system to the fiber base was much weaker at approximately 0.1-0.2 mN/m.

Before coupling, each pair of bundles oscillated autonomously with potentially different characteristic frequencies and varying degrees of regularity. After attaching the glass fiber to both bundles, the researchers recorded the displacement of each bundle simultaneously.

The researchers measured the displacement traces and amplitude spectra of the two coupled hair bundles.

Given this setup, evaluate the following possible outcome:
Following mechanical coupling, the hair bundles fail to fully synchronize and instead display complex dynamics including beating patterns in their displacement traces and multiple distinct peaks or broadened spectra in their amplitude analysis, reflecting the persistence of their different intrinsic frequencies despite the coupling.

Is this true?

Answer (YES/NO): NO